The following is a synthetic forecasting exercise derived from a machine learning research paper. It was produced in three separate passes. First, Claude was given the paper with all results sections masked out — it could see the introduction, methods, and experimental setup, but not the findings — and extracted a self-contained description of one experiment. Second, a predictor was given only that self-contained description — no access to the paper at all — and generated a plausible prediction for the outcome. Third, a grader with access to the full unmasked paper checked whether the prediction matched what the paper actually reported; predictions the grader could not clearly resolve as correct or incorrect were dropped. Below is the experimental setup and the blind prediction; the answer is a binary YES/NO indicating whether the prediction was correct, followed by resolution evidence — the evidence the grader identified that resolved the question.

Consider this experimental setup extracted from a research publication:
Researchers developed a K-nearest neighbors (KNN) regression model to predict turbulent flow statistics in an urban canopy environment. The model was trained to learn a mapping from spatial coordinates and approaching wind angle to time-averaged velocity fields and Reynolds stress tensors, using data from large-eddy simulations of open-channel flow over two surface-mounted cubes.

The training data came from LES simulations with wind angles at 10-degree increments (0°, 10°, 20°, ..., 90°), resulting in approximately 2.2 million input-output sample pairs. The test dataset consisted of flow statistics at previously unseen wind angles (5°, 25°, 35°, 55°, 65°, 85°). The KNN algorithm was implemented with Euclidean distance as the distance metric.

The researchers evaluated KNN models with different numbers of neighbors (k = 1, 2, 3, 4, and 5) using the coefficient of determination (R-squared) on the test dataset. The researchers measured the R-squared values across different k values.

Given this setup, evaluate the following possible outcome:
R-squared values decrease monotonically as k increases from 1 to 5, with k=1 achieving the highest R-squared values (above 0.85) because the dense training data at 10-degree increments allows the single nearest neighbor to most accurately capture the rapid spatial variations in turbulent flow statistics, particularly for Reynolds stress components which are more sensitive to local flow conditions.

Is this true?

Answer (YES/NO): NO